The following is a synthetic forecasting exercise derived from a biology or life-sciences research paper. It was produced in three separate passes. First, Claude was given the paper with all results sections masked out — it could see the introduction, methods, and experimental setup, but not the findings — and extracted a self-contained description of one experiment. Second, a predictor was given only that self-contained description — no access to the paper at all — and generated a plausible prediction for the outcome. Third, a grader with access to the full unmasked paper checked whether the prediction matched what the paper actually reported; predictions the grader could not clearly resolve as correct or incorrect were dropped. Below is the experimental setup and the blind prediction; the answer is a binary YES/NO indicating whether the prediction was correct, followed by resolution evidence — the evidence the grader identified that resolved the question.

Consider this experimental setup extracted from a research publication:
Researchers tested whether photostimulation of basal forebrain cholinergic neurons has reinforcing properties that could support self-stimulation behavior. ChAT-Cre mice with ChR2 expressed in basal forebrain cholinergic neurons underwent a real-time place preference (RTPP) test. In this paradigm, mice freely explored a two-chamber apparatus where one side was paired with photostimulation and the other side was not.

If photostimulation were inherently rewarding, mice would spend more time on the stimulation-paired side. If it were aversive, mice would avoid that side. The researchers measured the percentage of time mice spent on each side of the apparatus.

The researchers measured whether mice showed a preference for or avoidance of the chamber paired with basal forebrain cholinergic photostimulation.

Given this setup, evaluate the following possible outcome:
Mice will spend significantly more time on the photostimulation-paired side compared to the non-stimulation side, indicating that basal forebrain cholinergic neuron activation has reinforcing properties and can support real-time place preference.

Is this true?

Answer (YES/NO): NO